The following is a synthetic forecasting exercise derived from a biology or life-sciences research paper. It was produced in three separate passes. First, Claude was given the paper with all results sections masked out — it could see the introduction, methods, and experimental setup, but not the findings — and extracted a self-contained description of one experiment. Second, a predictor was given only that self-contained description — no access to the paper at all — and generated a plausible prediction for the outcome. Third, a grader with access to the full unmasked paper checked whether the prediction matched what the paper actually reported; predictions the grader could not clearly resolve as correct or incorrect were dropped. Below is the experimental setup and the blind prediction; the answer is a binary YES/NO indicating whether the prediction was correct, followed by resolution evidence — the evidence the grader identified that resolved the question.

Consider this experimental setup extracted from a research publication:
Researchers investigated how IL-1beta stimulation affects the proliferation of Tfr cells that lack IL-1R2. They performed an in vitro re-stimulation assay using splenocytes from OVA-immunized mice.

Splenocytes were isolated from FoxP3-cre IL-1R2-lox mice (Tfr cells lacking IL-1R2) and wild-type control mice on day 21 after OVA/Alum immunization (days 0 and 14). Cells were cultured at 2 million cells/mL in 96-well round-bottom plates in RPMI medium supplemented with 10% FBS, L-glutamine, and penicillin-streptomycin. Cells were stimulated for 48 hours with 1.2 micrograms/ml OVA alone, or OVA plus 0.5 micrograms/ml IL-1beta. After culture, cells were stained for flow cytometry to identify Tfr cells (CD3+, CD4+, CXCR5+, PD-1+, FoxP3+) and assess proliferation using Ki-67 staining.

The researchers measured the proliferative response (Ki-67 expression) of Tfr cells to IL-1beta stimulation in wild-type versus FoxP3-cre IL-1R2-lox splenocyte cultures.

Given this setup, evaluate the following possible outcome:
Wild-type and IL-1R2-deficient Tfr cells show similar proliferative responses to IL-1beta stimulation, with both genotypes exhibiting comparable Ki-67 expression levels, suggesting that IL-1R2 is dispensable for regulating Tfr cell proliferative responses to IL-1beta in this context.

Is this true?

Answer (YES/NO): NO